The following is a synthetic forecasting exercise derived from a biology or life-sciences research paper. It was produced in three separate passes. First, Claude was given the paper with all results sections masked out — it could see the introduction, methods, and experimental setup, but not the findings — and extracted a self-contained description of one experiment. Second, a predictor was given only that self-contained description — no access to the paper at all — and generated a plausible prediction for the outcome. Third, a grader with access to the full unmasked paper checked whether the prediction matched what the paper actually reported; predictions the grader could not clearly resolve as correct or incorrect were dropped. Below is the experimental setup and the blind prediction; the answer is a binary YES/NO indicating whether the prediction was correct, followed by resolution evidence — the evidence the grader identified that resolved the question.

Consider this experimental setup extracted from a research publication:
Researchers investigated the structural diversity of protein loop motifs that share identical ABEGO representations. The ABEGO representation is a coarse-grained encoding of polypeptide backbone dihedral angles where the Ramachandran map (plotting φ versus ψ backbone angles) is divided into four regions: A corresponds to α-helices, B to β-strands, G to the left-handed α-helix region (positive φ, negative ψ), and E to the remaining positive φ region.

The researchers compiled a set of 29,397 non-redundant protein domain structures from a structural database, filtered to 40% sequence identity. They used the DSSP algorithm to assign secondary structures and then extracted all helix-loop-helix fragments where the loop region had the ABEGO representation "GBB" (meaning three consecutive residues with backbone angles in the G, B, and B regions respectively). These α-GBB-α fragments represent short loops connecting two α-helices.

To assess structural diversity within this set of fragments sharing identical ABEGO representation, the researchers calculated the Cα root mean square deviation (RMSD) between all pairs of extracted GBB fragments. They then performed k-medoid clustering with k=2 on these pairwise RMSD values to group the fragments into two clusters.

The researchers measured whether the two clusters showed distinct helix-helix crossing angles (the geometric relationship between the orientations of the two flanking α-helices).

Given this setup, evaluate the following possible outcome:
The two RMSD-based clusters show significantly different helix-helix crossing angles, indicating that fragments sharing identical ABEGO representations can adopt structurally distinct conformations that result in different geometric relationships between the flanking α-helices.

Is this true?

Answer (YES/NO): YES